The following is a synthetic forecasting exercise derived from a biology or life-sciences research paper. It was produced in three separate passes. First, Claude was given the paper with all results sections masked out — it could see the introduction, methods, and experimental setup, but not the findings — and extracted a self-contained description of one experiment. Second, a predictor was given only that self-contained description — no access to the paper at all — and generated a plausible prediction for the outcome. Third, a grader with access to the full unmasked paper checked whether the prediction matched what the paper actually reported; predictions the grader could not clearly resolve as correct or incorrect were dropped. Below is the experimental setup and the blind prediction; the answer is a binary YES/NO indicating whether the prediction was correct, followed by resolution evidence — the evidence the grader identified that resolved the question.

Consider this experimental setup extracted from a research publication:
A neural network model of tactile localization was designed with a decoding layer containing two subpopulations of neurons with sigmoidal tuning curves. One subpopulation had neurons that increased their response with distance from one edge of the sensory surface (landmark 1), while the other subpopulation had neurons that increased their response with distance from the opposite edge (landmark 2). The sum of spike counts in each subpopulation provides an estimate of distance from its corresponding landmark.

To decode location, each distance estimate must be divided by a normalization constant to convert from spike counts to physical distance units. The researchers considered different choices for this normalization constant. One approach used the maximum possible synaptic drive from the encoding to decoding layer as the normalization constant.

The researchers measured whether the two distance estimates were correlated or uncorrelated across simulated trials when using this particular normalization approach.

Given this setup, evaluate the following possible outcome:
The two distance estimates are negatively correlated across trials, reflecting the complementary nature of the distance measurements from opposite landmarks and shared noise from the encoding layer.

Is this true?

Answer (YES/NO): NO